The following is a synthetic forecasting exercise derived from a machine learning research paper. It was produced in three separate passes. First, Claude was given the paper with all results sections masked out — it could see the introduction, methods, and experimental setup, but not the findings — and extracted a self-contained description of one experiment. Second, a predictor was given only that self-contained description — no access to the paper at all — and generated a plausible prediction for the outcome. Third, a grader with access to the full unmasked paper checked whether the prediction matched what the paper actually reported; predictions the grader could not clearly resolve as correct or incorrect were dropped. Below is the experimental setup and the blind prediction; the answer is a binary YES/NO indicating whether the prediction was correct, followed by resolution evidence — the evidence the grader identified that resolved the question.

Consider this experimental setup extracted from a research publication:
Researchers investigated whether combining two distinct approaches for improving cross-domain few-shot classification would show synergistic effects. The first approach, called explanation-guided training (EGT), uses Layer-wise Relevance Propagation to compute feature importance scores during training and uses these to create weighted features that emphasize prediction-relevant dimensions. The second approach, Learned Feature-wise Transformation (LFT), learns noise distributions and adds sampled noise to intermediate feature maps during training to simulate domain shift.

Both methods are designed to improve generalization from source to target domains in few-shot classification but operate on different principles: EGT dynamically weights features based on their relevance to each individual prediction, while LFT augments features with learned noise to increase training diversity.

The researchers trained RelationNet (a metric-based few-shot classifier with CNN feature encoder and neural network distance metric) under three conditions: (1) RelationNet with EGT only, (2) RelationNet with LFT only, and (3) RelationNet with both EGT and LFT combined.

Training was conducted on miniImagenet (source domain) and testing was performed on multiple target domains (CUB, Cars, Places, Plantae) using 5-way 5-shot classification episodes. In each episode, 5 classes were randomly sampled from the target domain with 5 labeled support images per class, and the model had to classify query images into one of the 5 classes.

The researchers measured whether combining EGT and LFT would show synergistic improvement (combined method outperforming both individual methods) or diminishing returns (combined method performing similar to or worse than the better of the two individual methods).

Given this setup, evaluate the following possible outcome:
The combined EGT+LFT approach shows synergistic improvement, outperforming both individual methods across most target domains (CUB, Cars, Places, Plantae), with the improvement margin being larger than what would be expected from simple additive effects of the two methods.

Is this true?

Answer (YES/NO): NO